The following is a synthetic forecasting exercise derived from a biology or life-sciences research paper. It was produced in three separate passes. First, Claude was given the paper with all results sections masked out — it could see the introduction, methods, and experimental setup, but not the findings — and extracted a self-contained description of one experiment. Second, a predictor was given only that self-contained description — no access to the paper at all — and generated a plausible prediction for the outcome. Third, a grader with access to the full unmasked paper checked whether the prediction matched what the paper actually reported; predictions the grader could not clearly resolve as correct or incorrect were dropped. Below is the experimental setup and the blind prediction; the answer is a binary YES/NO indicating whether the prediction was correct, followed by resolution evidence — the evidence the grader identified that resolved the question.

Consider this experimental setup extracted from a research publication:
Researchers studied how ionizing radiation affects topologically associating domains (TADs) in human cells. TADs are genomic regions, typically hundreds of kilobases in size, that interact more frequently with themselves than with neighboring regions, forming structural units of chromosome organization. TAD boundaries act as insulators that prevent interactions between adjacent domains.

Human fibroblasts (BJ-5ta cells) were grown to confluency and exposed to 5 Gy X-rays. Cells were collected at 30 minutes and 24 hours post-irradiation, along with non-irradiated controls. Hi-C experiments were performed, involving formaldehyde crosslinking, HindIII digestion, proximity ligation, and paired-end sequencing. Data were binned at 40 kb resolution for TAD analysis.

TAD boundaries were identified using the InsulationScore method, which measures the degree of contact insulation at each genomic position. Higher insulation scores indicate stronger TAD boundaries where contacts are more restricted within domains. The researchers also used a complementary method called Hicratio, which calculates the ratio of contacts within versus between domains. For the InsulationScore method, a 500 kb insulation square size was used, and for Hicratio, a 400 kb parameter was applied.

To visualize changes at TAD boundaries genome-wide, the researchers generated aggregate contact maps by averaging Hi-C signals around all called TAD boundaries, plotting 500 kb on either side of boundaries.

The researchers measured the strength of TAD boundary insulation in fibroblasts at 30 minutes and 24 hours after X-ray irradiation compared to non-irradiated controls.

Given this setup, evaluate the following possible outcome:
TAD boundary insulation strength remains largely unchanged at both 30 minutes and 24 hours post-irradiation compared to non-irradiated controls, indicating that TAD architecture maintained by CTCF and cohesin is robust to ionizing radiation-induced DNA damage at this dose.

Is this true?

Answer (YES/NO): NO